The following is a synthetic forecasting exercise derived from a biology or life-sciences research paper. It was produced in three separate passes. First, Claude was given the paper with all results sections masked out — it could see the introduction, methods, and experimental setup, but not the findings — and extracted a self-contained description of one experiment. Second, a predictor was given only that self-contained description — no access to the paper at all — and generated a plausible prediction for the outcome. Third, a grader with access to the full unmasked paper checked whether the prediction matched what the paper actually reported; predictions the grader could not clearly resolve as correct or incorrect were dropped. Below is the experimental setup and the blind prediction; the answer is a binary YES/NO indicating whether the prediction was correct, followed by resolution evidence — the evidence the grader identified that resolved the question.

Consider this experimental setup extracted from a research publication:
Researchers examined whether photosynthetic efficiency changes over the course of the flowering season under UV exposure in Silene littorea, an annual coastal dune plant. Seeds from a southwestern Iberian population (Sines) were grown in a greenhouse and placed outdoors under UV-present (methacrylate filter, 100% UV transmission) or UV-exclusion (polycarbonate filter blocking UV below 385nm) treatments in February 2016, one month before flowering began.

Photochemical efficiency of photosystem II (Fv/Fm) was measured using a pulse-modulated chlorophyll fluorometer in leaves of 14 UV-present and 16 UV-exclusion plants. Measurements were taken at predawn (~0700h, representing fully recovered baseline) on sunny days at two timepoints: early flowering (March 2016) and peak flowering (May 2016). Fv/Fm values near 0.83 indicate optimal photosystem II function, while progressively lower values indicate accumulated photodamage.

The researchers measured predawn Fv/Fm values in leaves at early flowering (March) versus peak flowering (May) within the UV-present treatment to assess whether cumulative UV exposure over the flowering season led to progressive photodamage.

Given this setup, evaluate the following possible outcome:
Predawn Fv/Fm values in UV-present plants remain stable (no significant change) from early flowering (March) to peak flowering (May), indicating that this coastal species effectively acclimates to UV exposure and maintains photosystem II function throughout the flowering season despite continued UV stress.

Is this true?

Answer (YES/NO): YES